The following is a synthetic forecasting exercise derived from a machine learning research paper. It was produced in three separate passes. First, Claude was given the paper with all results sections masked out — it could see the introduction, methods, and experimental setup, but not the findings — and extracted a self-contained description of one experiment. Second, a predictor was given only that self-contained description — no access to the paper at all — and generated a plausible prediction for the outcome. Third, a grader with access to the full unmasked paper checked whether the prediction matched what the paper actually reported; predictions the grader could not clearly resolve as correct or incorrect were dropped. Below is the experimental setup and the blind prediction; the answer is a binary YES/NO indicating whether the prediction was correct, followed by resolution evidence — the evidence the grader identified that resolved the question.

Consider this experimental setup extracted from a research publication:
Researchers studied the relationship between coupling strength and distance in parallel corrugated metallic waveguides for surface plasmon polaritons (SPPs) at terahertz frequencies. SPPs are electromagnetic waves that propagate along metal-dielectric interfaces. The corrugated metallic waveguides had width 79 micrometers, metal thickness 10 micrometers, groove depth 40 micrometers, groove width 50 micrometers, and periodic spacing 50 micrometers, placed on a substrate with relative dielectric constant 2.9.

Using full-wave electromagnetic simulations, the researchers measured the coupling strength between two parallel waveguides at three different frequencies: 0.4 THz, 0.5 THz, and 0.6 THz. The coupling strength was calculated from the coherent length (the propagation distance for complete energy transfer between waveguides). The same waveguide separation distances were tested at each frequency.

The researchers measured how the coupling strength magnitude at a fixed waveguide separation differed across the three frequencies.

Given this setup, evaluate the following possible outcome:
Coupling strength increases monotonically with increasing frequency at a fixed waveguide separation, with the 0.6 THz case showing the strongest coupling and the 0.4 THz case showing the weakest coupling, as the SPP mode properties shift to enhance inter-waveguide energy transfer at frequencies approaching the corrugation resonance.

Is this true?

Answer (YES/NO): YES